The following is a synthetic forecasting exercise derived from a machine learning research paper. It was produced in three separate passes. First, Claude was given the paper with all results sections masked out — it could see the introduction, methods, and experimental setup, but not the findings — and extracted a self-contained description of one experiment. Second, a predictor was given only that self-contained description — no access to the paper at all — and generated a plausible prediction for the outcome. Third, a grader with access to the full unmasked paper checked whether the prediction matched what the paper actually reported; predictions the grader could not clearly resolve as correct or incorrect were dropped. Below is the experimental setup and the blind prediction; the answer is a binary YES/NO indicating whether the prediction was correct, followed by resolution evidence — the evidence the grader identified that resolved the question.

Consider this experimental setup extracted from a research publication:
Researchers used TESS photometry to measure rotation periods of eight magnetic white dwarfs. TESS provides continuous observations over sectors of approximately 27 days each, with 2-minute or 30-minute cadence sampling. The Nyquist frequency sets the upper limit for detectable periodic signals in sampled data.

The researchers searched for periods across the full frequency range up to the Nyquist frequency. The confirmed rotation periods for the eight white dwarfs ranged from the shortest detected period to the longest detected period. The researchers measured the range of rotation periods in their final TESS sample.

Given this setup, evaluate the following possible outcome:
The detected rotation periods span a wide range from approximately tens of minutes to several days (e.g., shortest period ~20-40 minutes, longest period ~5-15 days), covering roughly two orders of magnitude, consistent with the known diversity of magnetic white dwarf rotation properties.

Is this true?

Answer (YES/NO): NO